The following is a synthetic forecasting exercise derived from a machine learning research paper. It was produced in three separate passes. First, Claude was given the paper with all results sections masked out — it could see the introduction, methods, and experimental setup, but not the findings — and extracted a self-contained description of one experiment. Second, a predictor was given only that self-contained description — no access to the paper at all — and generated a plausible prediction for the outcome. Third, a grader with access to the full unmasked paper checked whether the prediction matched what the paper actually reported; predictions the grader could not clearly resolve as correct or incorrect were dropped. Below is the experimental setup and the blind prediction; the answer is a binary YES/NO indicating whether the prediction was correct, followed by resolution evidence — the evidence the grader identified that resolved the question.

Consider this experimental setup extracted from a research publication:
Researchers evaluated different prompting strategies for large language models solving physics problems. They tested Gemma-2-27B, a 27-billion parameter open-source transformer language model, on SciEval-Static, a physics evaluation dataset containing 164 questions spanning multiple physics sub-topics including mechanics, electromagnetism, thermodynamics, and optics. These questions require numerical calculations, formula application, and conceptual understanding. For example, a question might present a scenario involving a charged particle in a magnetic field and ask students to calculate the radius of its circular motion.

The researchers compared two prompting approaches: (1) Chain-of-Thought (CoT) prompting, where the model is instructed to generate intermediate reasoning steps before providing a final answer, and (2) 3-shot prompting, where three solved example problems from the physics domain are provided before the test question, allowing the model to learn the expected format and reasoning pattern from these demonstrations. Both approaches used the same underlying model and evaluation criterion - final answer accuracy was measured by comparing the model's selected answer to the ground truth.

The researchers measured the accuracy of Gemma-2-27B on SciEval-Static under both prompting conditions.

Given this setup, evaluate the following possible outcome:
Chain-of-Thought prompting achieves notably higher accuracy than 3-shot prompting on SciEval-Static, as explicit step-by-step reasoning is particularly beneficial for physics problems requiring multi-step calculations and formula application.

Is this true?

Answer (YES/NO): YES